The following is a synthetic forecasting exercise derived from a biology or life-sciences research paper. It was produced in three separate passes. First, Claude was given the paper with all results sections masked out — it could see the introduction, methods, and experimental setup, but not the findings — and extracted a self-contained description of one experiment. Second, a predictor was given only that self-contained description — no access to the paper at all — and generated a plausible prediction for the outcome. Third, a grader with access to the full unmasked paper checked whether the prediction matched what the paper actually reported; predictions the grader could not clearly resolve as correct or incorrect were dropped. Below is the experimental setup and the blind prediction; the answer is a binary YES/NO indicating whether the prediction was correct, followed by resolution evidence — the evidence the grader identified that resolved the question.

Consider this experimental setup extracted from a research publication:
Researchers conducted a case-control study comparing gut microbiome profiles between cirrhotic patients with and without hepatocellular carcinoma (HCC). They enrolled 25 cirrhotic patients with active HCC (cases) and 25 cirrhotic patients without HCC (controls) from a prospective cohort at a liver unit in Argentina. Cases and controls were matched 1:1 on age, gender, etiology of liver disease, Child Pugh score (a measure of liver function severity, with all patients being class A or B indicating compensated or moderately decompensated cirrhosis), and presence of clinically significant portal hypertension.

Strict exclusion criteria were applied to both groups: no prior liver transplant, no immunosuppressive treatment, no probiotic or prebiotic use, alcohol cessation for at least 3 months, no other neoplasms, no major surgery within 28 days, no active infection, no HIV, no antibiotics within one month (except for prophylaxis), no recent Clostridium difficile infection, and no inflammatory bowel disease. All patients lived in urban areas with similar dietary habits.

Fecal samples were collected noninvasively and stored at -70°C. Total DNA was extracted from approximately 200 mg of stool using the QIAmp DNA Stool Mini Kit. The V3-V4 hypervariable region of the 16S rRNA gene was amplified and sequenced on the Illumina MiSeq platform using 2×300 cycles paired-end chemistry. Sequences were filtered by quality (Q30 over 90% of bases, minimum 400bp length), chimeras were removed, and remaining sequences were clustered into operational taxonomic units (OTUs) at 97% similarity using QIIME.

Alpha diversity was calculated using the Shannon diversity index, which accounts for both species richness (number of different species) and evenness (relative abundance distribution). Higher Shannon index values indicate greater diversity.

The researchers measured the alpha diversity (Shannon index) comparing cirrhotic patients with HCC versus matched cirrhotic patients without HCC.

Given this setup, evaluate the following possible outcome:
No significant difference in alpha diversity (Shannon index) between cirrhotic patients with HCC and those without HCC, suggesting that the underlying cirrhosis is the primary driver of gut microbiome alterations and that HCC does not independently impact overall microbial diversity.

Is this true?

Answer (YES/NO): YES